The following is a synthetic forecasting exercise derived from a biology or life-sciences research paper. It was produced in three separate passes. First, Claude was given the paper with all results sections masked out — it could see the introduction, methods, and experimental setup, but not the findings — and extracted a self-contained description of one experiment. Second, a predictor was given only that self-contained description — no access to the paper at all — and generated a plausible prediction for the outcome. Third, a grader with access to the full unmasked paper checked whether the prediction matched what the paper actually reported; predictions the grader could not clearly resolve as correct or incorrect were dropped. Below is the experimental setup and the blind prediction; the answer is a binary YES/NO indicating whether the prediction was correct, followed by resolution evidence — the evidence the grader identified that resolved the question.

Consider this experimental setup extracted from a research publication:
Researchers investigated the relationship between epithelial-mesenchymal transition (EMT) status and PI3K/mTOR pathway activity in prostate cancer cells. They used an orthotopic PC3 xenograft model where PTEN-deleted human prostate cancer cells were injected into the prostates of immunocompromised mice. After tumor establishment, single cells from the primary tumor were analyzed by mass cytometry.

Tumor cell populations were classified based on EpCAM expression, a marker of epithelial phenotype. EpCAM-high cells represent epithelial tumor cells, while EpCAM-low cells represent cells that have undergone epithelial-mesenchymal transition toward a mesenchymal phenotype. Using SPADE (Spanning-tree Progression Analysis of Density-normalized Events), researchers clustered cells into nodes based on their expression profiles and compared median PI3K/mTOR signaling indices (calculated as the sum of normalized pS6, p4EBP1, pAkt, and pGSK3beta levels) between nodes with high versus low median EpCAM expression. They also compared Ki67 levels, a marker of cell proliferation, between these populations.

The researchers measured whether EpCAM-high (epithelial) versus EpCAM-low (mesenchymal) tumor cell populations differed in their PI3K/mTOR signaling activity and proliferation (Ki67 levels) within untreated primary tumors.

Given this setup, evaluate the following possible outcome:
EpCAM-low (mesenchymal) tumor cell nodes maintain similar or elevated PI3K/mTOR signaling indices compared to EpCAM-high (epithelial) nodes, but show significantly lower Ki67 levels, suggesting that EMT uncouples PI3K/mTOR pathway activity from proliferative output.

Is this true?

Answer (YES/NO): NO